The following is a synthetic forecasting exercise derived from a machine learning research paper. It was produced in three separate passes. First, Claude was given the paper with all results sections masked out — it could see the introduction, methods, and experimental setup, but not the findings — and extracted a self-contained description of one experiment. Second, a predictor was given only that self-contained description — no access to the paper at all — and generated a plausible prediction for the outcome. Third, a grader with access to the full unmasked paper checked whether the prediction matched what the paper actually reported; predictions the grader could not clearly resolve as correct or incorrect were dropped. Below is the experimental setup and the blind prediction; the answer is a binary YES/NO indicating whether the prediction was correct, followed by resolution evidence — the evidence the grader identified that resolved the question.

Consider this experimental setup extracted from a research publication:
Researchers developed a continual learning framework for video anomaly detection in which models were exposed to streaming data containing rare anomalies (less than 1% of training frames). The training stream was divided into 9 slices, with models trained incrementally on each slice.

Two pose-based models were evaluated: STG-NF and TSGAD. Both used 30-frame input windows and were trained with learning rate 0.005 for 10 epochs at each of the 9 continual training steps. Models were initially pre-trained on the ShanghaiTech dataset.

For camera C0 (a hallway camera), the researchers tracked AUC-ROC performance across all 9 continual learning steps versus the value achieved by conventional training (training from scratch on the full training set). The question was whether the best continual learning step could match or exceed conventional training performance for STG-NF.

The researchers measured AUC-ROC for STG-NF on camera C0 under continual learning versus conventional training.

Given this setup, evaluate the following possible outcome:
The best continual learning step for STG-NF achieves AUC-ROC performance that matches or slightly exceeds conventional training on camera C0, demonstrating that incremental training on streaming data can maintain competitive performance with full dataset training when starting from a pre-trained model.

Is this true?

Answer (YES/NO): YES